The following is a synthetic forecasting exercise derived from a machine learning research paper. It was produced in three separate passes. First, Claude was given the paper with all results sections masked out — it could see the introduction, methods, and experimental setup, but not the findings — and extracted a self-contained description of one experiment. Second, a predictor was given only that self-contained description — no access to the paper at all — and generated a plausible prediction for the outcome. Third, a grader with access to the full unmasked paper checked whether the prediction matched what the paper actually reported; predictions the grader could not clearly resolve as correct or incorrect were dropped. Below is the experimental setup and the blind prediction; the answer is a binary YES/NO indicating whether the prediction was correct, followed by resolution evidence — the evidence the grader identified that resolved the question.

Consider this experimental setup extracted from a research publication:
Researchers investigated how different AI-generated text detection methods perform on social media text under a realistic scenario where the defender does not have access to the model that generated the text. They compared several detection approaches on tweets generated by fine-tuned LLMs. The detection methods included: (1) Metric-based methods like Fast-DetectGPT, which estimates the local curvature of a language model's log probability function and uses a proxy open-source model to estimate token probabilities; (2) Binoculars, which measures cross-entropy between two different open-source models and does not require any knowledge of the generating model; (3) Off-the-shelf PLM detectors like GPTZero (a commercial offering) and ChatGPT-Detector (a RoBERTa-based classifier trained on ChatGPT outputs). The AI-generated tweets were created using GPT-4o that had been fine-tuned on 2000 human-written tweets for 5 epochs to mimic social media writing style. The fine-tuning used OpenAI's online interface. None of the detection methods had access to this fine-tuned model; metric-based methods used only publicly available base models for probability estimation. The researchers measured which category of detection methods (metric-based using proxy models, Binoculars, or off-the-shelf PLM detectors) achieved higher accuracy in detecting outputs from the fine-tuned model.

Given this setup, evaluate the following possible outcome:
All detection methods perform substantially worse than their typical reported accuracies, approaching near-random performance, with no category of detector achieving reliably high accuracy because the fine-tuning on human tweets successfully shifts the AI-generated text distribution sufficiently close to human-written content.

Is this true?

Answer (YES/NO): YES